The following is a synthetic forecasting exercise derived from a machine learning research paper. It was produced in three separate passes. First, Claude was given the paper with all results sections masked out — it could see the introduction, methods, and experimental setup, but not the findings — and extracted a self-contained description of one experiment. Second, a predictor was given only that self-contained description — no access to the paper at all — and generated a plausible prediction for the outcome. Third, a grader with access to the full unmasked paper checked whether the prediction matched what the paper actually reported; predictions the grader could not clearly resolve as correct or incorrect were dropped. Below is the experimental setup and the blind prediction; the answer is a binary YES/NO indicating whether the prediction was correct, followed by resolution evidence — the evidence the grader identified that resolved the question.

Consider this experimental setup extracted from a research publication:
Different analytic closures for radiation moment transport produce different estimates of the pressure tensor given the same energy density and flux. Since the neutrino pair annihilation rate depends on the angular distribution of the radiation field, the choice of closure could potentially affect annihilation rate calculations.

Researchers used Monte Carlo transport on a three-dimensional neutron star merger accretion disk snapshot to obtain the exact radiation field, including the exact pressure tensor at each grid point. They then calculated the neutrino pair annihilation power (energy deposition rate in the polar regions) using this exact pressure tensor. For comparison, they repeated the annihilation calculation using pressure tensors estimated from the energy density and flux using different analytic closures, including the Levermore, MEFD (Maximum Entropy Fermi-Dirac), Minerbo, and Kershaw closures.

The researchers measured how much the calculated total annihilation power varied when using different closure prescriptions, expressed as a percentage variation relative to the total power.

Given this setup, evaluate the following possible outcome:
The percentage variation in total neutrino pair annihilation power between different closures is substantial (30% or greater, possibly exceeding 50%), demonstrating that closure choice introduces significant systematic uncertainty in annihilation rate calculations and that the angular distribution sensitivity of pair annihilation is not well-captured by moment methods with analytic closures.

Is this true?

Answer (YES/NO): NO